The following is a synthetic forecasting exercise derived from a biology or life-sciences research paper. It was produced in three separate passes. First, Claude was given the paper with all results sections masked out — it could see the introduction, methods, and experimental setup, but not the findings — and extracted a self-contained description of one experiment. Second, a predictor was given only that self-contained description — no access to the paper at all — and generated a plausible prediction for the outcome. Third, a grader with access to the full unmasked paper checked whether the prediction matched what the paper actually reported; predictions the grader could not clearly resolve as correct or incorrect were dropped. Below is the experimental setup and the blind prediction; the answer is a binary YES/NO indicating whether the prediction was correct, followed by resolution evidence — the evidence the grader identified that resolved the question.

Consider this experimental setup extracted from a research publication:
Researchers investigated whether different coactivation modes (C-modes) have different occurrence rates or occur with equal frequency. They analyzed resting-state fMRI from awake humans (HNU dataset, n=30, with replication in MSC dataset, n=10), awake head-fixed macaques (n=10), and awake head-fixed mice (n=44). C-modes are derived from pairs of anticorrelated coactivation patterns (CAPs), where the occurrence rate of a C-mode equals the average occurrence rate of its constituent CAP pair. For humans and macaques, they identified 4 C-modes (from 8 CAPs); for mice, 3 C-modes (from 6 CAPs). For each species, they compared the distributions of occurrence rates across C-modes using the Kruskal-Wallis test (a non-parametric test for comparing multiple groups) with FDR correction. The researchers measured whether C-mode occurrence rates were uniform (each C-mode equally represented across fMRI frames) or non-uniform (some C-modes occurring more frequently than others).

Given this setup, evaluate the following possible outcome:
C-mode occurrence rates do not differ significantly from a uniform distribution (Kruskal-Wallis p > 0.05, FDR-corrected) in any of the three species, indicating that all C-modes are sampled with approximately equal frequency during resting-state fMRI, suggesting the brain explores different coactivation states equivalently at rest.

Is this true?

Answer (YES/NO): NO